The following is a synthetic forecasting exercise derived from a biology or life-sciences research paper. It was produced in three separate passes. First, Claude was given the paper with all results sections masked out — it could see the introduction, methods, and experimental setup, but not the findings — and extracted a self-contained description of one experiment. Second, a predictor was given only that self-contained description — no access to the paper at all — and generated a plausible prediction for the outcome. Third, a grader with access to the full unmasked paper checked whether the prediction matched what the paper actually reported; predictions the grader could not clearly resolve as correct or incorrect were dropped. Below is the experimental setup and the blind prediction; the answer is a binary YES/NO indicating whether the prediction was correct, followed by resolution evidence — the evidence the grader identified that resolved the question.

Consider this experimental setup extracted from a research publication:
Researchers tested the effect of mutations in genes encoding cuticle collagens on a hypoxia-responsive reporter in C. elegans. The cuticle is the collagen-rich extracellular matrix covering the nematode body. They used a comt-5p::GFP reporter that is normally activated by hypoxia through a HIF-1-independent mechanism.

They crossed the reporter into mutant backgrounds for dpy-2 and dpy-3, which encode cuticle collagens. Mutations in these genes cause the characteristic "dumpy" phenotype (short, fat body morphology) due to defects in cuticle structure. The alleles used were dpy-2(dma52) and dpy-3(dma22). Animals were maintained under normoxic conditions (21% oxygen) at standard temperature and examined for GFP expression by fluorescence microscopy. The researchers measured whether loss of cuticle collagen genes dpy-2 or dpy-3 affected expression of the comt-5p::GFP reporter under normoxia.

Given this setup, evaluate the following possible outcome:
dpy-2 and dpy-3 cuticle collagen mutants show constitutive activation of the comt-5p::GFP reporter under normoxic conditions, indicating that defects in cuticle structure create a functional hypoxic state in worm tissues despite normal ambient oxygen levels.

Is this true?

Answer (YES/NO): YES